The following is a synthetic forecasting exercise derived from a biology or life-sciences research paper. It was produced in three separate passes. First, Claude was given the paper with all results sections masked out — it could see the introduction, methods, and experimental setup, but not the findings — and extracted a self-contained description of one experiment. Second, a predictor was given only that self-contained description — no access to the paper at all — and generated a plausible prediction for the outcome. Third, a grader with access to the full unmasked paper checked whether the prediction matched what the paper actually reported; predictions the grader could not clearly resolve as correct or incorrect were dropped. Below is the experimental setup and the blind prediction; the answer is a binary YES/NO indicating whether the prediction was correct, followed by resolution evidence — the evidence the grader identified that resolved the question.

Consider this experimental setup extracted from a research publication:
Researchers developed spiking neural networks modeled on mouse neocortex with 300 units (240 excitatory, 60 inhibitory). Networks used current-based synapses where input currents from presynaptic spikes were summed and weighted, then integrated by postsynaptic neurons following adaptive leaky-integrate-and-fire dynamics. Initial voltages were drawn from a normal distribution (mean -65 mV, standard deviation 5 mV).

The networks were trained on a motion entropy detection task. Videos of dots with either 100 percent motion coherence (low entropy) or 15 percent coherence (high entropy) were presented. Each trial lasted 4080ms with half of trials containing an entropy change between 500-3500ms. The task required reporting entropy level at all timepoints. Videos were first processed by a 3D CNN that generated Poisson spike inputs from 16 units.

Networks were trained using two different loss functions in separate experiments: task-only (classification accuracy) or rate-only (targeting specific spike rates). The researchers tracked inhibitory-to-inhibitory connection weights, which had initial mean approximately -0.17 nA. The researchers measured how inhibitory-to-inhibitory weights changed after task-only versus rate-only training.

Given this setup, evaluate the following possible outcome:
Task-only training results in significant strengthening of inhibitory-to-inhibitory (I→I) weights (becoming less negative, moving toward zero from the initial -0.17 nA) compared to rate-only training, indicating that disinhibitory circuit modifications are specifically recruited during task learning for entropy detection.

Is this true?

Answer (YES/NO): NO